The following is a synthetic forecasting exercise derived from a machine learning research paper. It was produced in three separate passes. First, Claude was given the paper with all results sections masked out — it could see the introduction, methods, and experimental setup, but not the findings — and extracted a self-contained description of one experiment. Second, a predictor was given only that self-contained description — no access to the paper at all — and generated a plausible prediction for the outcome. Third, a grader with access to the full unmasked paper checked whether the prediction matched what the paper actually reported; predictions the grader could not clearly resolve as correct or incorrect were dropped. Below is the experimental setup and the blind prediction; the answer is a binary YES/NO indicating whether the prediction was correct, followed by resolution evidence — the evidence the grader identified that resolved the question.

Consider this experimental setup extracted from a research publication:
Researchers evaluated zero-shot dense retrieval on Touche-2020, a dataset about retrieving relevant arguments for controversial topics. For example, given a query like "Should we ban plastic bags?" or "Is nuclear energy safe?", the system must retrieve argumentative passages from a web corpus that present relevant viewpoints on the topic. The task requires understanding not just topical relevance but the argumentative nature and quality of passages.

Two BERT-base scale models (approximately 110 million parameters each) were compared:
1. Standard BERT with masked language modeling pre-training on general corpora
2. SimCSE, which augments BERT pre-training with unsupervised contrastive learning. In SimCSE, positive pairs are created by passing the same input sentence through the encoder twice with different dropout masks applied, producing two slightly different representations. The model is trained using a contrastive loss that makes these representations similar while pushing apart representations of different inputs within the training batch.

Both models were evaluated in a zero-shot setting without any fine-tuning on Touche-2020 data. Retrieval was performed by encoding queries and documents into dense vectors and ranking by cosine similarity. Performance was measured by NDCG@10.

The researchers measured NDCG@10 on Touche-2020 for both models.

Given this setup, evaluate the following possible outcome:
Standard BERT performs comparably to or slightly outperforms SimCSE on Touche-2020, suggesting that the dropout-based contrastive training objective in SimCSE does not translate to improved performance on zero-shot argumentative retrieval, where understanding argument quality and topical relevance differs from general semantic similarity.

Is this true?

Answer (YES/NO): NO